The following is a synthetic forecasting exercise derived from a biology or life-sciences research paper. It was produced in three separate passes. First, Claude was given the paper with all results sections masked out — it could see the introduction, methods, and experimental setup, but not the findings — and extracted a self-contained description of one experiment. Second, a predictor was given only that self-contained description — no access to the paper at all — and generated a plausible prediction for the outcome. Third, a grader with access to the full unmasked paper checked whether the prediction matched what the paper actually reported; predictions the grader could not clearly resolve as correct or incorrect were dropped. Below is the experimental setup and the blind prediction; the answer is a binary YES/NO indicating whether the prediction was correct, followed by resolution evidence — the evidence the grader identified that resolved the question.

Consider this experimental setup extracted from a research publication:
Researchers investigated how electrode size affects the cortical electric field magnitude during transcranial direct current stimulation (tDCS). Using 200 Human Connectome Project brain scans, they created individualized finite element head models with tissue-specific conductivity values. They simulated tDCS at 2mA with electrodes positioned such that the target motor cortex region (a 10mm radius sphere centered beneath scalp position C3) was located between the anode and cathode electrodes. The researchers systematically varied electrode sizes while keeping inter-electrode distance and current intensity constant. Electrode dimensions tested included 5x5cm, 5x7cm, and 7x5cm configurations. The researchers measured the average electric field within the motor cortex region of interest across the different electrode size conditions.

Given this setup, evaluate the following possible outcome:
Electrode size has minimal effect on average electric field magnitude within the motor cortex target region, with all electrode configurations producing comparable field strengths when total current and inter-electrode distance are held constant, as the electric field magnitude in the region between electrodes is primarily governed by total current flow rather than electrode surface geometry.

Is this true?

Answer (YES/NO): NO